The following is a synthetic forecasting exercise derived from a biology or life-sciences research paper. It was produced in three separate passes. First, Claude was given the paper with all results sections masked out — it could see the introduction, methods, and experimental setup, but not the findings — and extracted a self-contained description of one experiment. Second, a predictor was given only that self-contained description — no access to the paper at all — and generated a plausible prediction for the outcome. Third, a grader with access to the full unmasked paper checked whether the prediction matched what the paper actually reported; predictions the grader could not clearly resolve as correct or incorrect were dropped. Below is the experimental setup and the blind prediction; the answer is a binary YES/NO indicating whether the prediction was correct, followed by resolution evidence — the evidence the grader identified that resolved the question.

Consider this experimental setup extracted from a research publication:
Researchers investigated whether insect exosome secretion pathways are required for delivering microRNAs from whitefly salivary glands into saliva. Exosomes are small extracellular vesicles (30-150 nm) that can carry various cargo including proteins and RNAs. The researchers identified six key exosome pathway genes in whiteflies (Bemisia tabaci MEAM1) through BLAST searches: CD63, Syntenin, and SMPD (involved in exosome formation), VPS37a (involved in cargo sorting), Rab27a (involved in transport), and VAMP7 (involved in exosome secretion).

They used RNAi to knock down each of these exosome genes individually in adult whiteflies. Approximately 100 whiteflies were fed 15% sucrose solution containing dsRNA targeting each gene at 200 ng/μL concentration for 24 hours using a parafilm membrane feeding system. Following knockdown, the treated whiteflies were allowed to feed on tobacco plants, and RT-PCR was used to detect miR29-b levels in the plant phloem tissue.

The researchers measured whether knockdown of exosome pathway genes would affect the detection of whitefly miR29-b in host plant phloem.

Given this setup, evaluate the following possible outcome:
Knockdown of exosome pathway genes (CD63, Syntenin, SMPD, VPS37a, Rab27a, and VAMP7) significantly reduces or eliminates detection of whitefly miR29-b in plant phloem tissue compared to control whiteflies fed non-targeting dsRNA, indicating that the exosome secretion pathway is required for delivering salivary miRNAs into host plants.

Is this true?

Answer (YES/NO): YES